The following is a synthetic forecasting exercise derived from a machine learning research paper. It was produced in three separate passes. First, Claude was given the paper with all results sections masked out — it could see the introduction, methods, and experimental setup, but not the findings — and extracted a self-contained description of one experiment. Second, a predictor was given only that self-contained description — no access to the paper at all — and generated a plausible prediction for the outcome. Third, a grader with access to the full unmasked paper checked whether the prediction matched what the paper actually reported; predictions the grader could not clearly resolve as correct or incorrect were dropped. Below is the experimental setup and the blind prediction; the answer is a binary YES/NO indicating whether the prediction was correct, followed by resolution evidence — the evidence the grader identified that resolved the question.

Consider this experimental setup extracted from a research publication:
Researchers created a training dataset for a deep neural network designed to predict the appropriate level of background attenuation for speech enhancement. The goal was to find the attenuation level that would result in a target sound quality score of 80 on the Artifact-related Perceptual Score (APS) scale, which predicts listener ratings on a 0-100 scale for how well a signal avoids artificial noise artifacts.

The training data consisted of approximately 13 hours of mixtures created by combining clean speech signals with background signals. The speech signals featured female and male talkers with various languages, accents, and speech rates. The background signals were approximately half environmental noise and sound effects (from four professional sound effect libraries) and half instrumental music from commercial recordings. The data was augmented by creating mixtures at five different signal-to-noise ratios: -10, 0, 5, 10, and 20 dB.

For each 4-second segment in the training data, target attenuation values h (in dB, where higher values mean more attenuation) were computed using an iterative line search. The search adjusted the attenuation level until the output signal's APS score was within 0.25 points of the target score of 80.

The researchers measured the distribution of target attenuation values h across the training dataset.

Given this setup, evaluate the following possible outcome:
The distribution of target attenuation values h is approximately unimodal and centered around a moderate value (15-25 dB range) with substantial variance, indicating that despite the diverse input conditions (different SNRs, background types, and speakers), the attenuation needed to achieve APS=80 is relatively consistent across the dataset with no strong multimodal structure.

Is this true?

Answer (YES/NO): NO